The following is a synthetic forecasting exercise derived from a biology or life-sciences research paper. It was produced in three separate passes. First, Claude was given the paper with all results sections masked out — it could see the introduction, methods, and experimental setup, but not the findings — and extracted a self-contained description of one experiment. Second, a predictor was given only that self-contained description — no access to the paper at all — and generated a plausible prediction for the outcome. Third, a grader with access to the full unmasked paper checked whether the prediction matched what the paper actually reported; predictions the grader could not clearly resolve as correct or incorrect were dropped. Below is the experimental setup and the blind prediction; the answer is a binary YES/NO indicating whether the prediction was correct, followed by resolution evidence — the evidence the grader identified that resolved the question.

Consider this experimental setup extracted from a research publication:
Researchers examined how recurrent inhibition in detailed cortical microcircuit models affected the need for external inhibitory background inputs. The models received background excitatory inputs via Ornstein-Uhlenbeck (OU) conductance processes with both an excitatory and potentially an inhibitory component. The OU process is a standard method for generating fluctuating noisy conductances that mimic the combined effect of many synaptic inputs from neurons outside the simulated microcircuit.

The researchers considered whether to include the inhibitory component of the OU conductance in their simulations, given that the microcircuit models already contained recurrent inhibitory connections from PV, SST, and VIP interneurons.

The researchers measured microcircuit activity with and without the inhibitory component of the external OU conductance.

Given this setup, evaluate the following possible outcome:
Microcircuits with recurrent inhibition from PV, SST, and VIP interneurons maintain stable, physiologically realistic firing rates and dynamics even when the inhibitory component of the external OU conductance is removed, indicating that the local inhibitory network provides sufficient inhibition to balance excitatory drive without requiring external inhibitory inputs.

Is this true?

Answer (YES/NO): YES